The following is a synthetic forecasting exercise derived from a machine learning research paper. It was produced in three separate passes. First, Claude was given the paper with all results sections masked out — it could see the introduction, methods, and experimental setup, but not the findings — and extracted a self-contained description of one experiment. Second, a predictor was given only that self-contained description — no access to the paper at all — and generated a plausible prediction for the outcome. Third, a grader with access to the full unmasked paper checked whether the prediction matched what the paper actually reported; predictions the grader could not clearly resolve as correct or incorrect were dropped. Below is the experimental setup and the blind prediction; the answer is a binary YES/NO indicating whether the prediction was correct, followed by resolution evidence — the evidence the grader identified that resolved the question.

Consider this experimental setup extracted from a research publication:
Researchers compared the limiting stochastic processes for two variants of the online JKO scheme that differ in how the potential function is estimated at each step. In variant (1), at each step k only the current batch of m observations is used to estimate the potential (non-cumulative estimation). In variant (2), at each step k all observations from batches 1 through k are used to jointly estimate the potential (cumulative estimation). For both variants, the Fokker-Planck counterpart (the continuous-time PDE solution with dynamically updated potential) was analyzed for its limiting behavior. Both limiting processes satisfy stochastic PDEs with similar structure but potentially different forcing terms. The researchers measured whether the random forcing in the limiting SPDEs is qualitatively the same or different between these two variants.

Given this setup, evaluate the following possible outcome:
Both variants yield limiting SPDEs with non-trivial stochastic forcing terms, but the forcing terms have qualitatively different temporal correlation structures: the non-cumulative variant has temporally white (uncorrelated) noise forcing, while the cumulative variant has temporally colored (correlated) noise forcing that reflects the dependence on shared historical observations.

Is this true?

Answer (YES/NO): YES